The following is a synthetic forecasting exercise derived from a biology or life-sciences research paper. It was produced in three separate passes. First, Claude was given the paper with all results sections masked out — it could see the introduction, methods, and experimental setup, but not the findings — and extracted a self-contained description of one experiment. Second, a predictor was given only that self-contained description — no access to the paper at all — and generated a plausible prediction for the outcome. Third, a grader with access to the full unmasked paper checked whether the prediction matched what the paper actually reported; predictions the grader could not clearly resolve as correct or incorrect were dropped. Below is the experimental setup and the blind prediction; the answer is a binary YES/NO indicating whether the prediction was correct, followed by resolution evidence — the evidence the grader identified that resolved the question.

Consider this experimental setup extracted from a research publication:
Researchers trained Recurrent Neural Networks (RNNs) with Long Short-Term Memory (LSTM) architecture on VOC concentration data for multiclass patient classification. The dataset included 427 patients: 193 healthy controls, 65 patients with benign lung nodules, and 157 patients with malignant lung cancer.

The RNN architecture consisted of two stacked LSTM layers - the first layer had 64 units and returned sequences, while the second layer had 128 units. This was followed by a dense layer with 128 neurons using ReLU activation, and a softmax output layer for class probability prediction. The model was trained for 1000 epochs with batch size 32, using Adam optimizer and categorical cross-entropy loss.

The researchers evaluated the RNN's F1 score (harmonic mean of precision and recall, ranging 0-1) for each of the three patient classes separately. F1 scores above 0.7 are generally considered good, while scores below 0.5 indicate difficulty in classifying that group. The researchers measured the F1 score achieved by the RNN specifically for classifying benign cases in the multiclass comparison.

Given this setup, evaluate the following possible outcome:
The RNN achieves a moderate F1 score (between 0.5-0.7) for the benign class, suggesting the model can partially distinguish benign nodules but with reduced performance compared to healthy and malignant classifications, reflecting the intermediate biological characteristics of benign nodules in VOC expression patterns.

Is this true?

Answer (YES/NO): NO